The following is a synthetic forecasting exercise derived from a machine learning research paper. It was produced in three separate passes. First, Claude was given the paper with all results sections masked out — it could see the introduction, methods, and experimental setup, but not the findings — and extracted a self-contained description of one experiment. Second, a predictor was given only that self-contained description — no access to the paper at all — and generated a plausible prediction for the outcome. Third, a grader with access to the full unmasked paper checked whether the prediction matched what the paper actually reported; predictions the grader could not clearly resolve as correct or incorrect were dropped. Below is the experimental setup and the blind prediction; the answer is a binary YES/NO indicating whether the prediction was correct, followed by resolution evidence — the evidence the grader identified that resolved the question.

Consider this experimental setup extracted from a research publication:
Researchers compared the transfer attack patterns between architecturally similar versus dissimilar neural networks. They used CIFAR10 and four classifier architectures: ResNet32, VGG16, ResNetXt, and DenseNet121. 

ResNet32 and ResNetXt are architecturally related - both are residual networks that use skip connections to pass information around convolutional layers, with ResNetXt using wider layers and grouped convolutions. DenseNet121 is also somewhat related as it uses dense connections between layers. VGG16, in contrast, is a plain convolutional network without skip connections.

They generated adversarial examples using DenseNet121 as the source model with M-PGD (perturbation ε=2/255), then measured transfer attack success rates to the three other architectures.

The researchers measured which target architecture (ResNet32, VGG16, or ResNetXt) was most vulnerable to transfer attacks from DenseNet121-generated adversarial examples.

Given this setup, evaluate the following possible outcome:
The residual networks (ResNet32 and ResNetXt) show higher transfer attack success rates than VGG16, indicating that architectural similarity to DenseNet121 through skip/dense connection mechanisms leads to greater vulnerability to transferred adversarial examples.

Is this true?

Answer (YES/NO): YES